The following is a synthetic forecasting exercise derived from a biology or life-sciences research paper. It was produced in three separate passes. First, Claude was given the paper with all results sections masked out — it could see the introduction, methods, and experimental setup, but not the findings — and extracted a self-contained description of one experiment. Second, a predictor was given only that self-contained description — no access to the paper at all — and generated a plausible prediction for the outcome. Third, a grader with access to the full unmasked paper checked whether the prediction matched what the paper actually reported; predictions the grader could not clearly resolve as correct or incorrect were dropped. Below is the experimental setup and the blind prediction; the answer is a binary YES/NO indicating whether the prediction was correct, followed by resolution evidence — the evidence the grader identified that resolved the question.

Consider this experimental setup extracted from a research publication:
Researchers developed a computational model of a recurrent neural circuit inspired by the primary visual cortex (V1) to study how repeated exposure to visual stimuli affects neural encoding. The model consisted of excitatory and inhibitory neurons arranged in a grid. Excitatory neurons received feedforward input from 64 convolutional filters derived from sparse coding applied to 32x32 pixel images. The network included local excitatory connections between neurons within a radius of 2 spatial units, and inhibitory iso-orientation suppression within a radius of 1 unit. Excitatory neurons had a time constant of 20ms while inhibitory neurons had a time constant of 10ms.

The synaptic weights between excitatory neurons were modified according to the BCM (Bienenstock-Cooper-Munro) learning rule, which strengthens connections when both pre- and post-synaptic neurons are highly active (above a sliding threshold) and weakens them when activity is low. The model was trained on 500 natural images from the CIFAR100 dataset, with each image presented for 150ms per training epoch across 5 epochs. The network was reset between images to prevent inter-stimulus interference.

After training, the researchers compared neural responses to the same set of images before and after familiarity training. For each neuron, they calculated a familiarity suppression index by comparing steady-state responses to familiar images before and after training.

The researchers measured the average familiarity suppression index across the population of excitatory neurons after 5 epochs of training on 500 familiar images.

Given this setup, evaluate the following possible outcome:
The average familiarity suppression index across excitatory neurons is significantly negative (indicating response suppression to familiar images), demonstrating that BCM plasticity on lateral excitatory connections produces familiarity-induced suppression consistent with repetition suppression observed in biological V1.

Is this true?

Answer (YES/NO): YES